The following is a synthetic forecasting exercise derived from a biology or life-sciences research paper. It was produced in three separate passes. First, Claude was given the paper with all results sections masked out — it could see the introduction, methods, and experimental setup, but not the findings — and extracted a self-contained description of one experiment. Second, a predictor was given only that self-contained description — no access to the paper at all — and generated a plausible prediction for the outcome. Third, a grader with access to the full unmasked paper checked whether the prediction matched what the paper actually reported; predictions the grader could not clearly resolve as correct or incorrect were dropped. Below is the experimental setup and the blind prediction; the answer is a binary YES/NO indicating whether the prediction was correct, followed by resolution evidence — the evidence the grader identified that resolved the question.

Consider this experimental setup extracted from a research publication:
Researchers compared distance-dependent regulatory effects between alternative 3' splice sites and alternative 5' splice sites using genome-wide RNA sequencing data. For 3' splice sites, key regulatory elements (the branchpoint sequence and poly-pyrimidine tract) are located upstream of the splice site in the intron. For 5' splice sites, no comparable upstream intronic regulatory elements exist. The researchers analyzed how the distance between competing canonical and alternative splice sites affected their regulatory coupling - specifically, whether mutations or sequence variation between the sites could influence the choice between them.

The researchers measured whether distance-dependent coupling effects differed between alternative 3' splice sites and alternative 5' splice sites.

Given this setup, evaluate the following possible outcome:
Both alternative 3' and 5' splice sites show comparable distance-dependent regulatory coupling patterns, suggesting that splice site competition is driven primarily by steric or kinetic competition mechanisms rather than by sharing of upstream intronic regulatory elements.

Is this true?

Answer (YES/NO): NO